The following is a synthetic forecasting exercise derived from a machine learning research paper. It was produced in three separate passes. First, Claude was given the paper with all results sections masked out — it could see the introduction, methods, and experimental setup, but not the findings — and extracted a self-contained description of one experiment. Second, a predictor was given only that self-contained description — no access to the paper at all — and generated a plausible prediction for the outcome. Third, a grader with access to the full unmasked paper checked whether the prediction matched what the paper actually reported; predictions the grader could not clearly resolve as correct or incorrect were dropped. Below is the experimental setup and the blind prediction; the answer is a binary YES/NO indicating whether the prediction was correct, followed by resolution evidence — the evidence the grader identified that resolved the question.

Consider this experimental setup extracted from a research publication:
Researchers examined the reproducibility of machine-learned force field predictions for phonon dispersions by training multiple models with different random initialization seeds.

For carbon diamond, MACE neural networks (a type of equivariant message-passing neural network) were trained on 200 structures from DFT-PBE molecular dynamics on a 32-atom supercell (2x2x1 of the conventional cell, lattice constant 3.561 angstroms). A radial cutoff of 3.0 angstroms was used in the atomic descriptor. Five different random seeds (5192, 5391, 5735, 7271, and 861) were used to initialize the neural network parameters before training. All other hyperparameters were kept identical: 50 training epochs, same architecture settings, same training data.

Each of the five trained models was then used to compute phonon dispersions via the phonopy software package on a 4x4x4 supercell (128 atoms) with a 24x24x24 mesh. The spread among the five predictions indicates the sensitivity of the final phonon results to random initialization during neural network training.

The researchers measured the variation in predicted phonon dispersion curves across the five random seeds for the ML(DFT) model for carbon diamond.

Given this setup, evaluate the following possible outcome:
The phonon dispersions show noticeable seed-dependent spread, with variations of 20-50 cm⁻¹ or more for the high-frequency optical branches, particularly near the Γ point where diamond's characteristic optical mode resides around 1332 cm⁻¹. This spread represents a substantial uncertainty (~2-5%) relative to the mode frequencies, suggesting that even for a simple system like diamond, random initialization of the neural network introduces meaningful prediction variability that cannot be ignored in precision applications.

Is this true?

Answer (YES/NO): NO